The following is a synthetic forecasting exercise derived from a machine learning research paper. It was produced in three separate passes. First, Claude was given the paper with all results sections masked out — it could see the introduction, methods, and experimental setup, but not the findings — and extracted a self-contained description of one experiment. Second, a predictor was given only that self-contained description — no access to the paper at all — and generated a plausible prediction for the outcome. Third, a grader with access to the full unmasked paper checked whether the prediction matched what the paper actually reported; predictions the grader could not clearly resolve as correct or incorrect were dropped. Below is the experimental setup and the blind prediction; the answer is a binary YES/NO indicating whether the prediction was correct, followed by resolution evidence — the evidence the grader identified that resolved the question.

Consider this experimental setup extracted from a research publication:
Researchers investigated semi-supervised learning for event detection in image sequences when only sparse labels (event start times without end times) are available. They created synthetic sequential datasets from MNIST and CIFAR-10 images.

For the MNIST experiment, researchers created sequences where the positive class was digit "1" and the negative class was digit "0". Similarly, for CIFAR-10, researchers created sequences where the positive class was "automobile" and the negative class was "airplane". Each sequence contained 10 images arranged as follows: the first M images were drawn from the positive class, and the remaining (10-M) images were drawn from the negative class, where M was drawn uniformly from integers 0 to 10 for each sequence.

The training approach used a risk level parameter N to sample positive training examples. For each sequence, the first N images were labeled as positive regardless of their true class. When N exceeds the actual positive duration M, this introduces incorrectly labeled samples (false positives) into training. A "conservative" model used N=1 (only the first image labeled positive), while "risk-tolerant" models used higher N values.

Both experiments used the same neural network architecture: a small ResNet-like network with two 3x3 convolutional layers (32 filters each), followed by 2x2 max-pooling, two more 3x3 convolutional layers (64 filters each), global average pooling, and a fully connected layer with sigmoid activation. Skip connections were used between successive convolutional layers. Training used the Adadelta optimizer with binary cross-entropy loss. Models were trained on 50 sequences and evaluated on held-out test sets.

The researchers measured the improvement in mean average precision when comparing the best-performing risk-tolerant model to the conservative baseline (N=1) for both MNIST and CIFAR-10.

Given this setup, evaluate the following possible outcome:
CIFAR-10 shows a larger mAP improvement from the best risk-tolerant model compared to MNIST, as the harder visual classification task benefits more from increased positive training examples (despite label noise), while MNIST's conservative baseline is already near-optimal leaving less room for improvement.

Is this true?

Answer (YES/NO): NO